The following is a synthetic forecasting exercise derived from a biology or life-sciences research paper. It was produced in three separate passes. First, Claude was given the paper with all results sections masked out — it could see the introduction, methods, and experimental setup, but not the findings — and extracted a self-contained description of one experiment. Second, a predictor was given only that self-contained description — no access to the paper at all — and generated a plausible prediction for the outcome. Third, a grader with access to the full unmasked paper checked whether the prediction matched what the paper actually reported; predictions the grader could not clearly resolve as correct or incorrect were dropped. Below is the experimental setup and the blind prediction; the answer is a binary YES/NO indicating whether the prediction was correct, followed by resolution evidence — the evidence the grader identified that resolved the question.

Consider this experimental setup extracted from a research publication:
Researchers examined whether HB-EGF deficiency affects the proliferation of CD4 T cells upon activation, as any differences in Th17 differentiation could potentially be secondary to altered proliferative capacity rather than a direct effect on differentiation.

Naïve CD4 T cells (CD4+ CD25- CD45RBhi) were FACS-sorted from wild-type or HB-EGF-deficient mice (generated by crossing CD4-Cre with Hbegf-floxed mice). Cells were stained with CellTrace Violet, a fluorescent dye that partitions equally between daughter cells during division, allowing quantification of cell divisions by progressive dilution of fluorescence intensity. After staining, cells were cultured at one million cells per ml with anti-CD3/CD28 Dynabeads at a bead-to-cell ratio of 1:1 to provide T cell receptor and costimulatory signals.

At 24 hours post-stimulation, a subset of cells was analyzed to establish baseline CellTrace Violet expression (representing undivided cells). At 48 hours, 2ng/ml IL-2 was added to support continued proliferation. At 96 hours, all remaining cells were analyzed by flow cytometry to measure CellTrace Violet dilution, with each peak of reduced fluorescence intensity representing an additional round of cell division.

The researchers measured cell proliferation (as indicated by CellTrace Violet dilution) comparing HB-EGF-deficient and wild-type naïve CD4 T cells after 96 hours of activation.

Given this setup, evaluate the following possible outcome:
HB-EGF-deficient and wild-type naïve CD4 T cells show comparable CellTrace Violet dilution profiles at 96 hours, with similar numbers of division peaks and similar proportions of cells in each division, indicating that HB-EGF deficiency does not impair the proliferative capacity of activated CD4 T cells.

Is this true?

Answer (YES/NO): YES